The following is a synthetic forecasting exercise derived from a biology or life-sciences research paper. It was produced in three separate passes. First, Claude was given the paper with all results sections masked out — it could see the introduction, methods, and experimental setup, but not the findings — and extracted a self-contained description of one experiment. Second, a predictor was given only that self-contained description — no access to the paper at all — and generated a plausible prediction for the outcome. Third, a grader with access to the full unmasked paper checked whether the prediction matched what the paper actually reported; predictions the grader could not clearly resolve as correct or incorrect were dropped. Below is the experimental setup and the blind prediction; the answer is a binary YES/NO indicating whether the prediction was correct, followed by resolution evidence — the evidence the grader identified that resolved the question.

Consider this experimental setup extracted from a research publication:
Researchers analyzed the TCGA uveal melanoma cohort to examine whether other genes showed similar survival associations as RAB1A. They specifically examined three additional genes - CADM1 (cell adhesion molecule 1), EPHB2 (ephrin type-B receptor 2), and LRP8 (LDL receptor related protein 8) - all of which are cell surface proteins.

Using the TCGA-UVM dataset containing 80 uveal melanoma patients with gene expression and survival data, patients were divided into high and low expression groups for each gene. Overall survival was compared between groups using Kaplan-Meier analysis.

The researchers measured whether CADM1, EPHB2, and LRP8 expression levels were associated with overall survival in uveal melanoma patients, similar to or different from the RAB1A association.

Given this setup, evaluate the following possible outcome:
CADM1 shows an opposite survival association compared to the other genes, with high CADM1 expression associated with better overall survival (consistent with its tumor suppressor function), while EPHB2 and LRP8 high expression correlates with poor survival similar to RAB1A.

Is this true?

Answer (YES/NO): NO